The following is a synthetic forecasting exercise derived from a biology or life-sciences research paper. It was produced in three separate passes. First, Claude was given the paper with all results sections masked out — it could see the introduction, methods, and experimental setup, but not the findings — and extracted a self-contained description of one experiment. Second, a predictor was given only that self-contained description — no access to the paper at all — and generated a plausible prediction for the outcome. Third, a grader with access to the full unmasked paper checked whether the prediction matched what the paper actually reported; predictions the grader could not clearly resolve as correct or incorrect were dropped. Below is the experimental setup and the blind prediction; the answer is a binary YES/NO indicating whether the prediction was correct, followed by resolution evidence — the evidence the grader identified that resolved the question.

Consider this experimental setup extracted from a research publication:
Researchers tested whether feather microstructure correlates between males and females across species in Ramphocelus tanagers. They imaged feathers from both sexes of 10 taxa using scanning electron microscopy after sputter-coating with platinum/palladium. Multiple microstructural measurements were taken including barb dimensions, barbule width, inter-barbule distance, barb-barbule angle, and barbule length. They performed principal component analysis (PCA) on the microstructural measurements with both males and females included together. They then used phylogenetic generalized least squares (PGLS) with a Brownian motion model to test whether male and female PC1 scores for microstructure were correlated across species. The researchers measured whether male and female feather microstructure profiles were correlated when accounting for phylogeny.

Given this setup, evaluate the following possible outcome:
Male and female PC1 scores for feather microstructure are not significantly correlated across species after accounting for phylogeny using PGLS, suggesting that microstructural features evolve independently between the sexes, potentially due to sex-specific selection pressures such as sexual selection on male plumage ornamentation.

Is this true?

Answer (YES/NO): YES